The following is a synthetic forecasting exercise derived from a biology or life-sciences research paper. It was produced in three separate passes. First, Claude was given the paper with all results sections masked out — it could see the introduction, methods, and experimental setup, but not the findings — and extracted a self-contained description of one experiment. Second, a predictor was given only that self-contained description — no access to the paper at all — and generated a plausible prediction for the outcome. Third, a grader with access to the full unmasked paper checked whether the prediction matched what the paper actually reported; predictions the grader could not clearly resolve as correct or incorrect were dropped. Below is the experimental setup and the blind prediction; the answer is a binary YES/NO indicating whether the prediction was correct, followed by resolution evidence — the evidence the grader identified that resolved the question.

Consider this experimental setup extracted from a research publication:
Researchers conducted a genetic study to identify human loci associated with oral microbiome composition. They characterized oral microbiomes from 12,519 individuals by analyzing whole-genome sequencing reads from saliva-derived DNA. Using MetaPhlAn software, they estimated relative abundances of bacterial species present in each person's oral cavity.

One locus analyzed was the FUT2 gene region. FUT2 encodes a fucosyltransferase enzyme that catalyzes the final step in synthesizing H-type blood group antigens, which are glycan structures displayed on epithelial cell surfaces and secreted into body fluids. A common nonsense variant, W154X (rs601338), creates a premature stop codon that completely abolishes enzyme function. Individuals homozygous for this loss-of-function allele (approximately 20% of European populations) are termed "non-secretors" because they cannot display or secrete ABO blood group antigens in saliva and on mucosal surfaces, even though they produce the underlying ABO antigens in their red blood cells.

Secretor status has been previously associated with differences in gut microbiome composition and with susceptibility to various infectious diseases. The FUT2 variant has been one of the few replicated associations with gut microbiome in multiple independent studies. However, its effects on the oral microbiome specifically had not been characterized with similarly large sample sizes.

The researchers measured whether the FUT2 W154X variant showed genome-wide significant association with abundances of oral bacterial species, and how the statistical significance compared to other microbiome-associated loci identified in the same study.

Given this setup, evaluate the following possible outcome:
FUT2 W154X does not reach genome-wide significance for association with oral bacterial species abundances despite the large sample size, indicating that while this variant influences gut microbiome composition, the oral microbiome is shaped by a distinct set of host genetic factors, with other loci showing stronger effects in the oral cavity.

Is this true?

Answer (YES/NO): NO